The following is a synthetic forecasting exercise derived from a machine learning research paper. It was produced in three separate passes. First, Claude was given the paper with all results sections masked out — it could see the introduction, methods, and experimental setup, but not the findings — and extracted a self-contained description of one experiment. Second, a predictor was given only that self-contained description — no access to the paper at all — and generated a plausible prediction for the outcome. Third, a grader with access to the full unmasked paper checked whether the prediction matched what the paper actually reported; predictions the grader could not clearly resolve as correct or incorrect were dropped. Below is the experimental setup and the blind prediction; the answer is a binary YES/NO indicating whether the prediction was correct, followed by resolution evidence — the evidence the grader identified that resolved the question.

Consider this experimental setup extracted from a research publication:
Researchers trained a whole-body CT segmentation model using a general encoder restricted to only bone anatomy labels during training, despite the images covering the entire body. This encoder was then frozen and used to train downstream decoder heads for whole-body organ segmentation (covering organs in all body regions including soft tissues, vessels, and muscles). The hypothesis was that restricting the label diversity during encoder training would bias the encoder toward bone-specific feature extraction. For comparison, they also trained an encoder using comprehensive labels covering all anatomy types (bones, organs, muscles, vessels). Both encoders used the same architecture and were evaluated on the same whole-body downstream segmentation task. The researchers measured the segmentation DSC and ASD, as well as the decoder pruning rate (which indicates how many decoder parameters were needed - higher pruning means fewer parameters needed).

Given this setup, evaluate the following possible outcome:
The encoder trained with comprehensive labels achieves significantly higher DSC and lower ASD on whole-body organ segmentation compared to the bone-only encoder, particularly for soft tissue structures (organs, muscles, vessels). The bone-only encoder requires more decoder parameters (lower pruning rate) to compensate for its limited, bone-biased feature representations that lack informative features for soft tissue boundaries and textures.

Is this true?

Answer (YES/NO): YES